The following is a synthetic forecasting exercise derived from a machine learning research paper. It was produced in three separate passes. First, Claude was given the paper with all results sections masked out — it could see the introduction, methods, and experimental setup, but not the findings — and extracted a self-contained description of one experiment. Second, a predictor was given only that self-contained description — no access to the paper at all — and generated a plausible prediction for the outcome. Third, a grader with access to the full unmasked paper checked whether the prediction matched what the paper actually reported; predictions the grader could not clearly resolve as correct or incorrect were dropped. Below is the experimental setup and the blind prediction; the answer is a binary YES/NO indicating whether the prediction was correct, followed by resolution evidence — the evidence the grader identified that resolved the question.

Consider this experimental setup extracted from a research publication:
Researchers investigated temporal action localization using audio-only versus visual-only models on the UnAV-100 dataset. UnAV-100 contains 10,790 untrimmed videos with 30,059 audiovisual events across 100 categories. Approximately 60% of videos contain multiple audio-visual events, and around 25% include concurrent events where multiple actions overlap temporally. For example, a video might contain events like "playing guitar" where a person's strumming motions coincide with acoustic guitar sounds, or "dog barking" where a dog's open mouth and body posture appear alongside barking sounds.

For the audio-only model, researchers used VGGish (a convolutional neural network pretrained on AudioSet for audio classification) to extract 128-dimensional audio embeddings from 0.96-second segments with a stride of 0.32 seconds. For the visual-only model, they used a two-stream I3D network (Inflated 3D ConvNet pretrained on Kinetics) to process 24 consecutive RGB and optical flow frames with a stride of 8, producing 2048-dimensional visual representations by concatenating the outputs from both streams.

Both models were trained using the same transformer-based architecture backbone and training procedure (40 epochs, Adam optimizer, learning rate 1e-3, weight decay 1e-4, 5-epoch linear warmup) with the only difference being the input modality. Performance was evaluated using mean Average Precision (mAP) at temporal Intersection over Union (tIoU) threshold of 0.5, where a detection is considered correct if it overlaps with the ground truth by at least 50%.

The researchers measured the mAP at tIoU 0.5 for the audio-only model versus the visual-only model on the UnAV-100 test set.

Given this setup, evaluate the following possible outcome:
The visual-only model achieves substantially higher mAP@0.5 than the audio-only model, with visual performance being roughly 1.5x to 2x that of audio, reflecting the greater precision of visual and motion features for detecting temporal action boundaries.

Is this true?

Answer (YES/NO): NO